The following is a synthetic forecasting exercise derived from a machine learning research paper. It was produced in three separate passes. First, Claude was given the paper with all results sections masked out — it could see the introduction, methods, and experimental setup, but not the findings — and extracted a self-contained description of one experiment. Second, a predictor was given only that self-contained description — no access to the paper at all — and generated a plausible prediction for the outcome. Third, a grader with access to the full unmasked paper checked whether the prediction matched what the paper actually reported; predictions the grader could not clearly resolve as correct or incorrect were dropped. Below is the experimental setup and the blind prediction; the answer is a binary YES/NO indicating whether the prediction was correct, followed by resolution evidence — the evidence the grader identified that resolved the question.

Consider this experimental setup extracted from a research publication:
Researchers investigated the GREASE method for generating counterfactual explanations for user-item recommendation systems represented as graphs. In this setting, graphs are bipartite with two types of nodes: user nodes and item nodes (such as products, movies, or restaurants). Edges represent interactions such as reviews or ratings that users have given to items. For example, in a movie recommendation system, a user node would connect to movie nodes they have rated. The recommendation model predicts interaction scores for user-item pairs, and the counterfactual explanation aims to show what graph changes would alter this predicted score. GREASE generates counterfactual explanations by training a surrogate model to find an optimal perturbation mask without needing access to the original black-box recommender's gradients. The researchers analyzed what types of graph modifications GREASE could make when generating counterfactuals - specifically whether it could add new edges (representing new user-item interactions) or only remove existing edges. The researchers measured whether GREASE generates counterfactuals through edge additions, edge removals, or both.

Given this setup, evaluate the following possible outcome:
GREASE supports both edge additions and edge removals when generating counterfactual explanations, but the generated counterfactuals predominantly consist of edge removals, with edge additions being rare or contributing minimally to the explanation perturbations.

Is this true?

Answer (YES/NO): NO